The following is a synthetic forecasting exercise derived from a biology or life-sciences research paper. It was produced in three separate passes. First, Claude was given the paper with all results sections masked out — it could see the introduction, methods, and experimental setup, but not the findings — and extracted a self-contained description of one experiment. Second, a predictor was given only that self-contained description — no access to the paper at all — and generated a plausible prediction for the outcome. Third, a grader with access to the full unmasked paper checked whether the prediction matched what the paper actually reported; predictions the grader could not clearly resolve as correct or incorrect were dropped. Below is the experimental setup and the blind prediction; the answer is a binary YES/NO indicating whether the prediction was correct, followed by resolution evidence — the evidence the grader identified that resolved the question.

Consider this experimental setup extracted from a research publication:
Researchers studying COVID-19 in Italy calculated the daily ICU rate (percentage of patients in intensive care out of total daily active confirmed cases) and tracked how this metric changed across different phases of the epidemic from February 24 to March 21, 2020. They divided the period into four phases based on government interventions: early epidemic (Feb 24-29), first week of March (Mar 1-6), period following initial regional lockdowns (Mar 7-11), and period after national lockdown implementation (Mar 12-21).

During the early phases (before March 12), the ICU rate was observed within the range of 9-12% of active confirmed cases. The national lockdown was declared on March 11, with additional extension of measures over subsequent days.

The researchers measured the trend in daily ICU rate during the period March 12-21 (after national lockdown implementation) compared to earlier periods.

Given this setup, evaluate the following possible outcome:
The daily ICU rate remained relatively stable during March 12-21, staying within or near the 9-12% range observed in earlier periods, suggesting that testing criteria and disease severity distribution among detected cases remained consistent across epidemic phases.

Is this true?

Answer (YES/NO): NO